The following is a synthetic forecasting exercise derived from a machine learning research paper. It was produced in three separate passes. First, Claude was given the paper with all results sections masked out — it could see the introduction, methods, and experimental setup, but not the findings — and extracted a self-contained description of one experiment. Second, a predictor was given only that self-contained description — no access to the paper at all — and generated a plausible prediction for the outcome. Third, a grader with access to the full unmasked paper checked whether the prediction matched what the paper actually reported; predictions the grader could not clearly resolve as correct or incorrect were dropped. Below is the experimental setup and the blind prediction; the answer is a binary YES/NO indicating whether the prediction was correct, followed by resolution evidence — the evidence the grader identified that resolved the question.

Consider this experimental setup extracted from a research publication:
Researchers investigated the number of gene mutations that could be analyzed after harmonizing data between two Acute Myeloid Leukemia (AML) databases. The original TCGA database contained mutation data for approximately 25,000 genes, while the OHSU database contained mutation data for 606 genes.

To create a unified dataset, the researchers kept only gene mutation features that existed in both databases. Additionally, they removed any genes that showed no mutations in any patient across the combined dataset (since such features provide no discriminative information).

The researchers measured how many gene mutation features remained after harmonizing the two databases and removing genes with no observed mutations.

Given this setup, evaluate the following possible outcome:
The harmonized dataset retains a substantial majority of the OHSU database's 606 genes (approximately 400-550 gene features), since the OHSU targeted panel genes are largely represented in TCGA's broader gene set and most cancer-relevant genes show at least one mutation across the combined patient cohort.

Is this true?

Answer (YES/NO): NO